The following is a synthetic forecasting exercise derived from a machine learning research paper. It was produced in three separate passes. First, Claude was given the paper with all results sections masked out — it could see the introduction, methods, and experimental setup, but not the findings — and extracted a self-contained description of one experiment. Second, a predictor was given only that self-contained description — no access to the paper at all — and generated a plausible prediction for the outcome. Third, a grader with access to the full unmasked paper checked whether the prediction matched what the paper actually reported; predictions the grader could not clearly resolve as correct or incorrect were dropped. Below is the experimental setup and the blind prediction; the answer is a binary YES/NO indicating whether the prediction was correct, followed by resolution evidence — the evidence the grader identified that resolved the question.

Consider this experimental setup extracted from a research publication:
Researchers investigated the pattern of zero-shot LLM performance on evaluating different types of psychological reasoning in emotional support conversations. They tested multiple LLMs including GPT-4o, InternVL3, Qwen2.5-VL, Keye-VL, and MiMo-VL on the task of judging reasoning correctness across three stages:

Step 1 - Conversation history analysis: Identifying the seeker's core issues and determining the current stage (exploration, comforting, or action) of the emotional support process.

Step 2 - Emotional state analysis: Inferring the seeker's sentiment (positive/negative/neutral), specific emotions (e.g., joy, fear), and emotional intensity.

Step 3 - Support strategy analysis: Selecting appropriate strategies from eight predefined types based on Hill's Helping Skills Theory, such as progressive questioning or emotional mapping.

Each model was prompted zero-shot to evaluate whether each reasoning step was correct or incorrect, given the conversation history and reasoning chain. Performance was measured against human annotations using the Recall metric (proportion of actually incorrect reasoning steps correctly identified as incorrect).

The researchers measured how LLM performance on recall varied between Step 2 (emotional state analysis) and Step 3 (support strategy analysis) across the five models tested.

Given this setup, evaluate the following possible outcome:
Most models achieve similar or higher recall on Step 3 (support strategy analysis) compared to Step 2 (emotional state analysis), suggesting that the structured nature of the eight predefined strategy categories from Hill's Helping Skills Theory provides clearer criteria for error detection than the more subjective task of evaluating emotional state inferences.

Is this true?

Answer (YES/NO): NO